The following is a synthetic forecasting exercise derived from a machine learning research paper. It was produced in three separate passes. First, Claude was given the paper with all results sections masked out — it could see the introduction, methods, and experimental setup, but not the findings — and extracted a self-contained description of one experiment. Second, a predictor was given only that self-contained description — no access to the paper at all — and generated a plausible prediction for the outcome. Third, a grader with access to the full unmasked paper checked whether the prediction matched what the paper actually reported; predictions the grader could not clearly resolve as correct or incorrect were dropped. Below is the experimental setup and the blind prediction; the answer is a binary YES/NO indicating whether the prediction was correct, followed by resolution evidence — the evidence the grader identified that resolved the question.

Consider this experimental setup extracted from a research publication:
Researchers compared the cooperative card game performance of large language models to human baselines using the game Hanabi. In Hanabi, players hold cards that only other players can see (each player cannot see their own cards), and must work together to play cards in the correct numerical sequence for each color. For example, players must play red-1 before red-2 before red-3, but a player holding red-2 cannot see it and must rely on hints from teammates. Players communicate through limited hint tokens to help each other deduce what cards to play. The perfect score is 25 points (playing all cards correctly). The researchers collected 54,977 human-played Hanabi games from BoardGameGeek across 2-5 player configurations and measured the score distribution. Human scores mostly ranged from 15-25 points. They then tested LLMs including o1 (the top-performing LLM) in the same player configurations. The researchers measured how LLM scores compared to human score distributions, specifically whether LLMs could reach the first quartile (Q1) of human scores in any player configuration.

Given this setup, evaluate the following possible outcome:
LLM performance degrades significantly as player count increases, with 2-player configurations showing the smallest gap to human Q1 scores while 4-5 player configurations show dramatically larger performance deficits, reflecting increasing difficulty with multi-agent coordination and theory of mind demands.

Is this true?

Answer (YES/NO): NO